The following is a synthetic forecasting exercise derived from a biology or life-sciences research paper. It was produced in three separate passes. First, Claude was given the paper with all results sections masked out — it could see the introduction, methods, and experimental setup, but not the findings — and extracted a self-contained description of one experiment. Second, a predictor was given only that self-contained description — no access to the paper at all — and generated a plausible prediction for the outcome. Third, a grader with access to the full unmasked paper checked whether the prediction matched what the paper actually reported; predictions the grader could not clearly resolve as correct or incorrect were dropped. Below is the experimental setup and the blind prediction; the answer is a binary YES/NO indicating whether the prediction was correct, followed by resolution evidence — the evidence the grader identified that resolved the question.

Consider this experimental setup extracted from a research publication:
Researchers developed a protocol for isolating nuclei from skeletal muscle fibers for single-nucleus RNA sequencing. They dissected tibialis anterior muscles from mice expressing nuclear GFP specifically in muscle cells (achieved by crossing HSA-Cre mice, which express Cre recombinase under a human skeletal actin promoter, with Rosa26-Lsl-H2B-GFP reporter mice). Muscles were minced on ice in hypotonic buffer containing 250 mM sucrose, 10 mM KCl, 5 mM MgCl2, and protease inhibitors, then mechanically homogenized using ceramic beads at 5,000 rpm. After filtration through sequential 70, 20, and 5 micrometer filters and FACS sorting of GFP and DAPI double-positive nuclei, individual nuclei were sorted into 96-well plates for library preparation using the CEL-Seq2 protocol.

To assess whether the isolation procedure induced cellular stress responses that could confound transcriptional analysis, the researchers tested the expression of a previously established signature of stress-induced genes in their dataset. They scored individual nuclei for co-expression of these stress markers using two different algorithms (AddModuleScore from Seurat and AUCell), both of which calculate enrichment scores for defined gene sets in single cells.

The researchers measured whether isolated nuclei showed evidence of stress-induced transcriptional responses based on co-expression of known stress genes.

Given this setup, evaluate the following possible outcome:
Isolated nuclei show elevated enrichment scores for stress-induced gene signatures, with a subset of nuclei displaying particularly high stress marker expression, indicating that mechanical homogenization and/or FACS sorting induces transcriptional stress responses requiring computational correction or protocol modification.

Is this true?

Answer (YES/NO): NO